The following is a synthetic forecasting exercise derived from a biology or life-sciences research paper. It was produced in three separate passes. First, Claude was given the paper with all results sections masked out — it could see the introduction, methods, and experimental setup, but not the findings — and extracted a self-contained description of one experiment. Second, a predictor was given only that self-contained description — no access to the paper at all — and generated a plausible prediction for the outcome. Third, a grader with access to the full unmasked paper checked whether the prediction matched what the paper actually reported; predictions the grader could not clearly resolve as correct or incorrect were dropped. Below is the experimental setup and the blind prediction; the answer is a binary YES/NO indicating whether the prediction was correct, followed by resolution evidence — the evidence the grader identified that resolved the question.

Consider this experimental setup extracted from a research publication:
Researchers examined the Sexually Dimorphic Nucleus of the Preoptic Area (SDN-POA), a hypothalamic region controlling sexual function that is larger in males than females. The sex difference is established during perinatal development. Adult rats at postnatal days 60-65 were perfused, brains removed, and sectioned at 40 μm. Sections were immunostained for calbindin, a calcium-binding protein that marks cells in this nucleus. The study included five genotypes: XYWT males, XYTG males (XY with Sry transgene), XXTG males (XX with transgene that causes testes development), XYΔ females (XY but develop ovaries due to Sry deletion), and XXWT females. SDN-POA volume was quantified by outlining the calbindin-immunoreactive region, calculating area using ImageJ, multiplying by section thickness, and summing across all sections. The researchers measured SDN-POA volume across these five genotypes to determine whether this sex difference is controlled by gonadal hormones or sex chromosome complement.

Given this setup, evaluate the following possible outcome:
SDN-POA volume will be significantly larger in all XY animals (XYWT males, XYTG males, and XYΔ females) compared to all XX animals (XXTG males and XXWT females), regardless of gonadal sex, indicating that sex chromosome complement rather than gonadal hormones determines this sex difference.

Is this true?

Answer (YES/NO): NO